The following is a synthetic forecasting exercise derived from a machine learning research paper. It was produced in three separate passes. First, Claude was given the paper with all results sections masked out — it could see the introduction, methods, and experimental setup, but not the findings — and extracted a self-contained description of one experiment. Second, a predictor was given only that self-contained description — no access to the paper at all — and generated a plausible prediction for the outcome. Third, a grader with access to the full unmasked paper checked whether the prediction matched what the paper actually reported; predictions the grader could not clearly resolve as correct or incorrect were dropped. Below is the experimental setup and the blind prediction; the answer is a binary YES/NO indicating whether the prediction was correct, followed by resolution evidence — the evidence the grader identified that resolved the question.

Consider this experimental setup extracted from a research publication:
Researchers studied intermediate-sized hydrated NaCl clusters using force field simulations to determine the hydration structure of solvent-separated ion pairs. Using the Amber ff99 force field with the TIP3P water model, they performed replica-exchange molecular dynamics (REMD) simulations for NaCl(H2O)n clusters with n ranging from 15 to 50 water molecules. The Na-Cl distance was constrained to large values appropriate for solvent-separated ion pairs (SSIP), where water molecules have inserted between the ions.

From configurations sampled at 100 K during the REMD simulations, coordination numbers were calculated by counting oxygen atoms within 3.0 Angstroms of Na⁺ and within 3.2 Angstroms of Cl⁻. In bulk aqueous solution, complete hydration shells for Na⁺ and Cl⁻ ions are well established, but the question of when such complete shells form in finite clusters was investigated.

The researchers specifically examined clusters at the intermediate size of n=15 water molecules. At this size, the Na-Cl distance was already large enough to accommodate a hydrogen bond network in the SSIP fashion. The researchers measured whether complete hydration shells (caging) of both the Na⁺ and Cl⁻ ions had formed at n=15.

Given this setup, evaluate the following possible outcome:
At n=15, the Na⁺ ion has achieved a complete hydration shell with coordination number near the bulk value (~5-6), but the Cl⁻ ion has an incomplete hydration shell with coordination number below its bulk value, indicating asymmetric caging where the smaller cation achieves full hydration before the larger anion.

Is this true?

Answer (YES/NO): NO